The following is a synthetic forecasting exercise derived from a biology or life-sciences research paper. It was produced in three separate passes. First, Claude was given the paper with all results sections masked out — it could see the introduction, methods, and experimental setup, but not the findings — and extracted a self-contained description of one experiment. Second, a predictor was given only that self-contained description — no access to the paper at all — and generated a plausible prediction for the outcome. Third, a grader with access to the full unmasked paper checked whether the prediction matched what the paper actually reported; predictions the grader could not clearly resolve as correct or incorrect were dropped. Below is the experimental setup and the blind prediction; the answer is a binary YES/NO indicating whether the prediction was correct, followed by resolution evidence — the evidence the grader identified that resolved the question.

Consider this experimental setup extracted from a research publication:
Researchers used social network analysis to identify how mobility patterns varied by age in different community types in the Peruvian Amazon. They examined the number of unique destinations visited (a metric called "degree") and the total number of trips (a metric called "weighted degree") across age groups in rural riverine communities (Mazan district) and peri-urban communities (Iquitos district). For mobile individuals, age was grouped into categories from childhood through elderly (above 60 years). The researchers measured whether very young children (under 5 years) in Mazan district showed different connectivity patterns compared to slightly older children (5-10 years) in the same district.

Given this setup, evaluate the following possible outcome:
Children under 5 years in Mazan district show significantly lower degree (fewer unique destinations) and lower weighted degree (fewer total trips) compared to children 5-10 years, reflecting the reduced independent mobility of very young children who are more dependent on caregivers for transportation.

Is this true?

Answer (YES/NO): NO